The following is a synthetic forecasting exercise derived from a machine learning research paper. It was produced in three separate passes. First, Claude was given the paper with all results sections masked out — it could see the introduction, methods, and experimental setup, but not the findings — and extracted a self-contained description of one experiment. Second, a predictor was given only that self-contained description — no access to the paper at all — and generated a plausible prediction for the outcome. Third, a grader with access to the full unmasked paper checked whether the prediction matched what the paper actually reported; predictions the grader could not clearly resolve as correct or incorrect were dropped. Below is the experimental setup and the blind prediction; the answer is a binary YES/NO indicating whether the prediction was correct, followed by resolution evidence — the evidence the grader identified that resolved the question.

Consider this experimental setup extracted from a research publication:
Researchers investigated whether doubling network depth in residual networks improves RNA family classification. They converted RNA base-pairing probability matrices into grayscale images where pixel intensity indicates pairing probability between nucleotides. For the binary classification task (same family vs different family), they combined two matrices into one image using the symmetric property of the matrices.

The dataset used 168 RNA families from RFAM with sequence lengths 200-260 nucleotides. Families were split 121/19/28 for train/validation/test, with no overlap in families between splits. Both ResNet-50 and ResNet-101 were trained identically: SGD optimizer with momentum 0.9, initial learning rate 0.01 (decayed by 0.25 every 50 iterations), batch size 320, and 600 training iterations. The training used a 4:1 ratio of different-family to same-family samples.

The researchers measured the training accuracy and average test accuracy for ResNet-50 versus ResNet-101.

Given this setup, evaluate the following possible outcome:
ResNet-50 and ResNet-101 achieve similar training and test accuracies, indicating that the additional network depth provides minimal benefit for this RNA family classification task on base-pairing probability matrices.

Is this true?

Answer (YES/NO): YES